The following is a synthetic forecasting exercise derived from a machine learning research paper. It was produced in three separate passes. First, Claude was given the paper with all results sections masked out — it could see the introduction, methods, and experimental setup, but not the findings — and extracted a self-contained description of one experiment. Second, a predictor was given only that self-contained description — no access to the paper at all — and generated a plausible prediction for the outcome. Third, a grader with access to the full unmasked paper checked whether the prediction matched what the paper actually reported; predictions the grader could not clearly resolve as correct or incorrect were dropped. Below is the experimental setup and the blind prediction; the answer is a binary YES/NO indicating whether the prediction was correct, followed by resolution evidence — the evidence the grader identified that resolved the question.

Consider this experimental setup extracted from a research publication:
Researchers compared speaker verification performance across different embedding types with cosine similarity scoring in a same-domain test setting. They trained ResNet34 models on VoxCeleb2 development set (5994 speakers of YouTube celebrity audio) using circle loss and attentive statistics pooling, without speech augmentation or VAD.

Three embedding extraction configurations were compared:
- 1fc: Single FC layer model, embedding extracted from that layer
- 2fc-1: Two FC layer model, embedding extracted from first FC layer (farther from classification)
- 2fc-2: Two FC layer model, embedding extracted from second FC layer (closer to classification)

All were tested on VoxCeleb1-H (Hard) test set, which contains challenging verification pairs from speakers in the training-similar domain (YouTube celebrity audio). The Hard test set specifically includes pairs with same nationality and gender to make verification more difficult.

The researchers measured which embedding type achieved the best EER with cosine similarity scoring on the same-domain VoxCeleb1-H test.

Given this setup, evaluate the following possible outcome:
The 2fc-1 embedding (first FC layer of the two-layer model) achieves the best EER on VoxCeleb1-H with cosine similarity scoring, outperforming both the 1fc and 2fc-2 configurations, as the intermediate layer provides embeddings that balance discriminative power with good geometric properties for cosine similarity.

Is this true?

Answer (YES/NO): NO